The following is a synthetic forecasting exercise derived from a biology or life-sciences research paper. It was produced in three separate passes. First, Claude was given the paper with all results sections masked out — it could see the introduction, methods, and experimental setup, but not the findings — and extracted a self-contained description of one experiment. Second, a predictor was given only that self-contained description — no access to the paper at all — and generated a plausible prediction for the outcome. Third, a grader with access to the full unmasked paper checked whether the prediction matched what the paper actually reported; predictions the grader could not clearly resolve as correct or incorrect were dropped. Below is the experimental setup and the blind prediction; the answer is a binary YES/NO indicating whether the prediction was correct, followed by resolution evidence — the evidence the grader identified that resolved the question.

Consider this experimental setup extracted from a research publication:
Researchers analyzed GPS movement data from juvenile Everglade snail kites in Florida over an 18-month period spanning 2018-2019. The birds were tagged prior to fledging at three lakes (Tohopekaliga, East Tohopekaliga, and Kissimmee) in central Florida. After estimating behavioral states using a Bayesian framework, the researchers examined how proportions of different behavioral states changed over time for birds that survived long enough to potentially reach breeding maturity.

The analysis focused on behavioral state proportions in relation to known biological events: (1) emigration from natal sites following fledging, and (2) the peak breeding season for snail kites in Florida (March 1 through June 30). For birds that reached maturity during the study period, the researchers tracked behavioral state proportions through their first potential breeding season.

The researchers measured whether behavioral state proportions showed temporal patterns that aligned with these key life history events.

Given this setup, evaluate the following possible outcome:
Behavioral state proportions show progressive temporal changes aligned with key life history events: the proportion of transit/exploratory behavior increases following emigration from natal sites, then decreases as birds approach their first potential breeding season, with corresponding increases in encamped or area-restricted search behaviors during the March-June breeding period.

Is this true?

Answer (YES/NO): NO